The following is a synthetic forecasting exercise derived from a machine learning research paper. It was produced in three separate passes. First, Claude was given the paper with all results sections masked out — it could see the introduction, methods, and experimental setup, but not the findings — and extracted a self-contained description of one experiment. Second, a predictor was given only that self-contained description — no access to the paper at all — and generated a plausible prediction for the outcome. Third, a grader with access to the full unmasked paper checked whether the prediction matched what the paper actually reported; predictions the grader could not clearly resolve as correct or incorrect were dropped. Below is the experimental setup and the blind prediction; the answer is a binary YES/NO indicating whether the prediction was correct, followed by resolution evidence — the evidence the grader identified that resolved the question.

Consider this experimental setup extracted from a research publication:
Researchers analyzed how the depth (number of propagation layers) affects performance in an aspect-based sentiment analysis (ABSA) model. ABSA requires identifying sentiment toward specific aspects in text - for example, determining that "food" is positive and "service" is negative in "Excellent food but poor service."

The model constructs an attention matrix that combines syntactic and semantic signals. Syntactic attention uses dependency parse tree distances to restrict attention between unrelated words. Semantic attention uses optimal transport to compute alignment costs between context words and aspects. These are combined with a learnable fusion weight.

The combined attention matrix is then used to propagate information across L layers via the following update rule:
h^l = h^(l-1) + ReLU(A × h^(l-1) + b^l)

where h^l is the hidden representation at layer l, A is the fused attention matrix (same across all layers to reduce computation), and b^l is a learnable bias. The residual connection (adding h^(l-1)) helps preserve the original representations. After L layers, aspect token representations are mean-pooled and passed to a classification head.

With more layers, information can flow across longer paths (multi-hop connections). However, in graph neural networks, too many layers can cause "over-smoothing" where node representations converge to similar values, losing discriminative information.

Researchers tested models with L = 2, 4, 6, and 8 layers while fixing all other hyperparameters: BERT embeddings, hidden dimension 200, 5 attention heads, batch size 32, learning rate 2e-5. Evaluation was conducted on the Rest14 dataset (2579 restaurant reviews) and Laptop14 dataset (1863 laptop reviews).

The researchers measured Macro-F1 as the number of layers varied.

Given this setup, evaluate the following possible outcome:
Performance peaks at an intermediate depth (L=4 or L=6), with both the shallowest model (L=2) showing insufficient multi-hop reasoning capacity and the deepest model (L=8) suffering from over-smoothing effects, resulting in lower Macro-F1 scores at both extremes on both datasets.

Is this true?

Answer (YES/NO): NO